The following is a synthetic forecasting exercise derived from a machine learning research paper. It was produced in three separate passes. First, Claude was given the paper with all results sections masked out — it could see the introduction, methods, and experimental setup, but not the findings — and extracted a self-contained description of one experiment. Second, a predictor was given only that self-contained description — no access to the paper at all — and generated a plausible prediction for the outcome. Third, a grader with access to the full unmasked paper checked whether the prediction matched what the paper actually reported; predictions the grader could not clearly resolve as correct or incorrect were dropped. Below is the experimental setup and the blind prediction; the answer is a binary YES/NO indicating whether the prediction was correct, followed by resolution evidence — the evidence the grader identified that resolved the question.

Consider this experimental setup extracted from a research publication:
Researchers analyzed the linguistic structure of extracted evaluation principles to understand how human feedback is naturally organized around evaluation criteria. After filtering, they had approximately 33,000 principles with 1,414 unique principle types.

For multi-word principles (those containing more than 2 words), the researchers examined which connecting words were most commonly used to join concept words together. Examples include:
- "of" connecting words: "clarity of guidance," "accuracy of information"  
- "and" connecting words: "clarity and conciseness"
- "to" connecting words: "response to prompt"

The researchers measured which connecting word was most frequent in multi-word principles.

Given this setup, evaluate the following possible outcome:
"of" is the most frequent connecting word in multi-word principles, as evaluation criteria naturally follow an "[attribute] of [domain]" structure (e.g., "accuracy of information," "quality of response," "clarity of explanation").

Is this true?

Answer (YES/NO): YES